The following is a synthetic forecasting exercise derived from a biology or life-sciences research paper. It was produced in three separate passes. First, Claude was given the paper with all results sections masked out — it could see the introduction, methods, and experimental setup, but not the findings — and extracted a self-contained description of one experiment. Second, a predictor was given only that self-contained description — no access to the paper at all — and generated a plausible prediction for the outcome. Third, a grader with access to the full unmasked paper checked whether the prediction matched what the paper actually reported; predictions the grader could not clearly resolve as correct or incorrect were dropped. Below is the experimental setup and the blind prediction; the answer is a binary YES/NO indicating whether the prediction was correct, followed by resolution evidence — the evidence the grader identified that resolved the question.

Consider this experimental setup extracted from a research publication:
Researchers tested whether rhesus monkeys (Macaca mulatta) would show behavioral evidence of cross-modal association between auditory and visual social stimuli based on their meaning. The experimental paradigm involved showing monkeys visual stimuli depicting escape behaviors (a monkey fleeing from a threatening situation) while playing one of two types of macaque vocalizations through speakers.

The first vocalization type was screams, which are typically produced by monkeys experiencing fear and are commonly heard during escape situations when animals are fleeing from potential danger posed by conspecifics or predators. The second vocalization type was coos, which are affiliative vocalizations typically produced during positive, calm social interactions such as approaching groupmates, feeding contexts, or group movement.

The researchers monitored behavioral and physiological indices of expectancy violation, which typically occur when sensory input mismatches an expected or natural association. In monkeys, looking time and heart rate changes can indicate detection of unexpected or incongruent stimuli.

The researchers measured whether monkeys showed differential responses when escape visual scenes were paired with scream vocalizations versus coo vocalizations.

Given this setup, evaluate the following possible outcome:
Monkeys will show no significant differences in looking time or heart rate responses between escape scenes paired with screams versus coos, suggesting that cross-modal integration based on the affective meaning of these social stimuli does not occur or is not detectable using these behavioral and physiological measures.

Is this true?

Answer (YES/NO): NO